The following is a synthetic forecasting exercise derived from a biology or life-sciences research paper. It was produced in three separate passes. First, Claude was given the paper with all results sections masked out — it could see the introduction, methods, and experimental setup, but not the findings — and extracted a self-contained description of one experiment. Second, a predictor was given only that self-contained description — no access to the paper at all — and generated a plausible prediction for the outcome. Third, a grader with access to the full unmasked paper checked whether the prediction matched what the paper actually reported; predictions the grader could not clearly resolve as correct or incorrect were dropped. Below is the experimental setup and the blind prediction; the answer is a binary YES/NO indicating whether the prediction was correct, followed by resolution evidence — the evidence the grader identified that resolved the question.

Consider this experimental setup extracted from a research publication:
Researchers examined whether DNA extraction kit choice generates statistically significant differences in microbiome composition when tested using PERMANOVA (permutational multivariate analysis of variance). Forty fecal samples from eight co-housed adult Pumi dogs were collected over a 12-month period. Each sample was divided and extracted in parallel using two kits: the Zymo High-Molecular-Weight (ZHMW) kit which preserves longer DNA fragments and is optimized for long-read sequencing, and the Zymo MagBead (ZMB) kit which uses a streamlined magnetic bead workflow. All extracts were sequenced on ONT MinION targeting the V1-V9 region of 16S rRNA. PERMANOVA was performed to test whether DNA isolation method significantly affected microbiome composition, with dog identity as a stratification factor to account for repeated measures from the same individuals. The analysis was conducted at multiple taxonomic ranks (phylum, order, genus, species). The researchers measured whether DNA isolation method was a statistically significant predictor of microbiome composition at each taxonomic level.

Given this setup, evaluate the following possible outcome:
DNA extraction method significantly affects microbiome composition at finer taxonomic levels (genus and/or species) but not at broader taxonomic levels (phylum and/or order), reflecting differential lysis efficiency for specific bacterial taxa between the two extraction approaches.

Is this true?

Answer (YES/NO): NO